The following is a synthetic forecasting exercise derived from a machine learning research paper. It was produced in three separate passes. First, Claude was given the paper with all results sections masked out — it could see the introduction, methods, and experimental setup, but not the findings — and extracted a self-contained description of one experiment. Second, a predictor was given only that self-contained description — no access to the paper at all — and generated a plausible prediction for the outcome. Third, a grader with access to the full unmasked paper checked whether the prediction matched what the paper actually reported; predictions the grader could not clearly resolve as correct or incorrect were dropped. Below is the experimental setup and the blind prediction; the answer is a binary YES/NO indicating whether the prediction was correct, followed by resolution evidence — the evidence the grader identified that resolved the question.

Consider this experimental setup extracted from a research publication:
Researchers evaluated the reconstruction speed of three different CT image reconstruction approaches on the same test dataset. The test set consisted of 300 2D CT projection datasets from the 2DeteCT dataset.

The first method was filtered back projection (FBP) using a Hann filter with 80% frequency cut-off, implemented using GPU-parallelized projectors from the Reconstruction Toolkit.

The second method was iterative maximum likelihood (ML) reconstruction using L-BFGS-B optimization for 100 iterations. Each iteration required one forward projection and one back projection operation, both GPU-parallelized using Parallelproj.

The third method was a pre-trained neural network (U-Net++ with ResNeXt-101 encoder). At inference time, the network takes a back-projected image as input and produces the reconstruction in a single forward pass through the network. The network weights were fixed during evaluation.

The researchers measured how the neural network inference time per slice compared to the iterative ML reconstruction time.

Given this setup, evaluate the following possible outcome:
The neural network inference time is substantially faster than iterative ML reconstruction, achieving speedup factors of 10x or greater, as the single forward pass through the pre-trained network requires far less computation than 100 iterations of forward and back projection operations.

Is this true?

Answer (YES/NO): YES